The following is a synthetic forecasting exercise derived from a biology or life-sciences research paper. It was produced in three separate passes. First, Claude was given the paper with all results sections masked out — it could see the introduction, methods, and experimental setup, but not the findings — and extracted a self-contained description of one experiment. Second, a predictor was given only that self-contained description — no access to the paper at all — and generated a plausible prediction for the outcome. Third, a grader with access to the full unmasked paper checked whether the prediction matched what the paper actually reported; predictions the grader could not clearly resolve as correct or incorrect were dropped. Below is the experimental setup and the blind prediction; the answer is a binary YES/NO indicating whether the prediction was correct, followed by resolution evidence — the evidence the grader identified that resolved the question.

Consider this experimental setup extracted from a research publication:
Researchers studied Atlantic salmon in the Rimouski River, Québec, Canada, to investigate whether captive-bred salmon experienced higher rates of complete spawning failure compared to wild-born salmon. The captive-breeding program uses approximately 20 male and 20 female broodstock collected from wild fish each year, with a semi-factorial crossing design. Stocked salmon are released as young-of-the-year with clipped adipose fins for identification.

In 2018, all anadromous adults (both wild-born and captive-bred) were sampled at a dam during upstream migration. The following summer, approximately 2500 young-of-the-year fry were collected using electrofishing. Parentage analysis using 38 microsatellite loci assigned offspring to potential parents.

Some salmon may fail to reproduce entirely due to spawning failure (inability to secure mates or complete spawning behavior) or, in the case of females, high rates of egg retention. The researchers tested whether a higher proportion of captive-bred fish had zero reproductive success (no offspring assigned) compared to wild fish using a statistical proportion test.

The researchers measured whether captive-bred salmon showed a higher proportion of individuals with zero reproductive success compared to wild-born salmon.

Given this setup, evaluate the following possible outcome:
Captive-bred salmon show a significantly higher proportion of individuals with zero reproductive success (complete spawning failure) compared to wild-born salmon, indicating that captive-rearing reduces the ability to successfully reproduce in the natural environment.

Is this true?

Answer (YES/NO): NO